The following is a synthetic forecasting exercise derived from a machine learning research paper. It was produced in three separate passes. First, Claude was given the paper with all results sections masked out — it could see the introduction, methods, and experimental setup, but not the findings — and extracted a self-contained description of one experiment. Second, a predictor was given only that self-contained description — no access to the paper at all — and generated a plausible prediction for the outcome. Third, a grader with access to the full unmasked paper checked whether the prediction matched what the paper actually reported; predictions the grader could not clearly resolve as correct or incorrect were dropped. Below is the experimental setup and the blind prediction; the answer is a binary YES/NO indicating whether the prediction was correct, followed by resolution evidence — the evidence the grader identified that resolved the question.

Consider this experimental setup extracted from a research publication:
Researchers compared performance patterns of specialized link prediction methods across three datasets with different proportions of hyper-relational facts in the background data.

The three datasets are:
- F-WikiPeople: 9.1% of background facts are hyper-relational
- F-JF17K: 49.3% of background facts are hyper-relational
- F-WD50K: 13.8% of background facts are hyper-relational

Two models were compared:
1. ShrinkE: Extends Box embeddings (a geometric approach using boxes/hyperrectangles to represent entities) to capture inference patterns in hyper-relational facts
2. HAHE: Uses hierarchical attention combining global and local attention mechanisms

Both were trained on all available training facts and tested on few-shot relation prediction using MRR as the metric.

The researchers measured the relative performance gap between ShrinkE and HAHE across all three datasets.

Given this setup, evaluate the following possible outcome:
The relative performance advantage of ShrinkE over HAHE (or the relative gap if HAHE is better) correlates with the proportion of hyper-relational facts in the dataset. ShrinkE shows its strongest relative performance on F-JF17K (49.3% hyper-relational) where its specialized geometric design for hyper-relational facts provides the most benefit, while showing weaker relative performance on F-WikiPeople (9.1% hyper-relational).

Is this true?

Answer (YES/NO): NO